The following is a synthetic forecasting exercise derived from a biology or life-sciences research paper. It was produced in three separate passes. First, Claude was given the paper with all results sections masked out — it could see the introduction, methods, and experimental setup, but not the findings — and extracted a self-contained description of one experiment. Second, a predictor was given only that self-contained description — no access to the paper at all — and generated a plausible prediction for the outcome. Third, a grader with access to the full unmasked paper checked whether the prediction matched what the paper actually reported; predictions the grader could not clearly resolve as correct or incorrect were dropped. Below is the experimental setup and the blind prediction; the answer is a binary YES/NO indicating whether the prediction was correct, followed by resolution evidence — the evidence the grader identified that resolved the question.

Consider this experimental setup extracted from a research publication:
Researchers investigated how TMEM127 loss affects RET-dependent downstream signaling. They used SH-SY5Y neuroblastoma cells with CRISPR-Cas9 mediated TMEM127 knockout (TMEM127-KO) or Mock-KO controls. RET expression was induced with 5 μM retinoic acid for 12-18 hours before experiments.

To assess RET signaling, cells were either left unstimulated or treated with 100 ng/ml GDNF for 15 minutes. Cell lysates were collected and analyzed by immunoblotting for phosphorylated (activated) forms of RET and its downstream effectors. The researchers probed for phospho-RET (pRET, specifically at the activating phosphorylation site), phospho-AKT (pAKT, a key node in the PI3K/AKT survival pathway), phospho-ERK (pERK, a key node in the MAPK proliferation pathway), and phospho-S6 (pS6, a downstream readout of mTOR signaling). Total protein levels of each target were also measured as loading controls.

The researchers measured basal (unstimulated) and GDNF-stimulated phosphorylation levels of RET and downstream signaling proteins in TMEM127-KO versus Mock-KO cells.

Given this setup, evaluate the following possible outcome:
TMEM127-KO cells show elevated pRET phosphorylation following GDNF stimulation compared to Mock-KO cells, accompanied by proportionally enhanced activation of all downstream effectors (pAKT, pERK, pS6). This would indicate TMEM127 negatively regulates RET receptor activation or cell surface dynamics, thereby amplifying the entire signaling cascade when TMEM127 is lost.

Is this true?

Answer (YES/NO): NO